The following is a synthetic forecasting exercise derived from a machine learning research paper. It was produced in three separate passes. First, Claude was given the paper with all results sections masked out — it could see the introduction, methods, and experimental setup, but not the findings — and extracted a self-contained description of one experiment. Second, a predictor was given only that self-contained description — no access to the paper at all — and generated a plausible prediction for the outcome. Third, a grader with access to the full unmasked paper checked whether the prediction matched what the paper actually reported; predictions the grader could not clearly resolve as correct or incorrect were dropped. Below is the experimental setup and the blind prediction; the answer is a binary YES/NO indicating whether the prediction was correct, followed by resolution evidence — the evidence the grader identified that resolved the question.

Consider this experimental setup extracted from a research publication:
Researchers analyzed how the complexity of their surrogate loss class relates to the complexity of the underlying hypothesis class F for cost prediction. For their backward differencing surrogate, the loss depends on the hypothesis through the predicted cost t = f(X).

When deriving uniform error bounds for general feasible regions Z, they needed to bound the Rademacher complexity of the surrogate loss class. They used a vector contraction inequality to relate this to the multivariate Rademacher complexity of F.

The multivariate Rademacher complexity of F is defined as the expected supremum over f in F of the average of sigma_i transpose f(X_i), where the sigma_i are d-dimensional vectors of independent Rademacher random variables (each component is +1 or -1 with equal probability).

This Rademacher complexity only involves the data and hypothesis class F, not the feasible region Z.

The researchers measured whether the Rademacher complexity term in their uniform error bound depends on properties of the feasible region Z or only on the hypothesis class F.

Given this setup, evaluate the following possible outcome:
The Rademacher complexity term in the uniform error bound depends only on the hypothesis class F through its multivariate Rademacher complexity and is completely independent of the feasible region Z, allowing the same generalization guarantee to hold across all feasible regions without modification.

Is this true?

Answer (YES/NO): NO